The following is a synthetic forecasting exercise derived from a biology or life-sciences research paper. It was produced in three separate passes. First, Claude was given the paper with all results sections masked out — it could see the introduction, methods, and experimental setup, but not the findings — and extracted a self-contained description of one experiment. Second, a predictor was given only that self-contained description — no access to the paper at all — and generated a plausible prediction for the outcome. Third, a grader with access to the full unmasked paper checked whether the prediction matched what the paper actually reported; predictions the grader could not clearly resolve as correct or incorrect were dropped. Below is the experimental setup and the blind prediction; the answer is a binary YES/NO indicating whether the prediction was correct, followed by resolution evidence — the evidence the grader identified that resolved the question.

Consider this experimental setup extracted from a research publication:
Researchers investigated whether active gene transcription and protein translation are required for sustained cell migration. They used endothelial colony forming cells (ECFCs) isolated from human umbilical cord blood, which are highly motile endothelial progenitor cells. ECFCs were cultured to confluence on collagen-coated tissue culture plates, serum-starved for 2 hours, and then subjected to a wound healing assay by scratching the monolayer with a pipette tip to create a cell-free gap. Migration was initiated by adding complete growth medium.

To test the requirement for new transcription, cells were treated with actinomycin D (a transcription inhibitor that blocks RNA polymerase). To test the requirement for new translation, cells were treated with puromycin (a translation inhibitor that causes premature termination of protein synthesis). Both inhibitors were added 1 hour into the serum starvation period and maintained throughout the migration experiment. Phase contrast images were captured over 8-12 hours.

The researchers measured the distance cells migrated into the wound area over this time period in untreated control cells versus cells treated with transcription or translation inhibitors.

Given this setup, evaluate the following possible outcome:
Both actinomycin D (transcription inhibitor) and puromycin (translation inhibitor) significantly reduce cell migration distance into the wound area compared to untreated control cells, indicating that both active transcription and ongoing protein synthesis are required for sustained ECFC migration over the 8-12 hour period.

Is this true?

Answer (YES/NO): YES